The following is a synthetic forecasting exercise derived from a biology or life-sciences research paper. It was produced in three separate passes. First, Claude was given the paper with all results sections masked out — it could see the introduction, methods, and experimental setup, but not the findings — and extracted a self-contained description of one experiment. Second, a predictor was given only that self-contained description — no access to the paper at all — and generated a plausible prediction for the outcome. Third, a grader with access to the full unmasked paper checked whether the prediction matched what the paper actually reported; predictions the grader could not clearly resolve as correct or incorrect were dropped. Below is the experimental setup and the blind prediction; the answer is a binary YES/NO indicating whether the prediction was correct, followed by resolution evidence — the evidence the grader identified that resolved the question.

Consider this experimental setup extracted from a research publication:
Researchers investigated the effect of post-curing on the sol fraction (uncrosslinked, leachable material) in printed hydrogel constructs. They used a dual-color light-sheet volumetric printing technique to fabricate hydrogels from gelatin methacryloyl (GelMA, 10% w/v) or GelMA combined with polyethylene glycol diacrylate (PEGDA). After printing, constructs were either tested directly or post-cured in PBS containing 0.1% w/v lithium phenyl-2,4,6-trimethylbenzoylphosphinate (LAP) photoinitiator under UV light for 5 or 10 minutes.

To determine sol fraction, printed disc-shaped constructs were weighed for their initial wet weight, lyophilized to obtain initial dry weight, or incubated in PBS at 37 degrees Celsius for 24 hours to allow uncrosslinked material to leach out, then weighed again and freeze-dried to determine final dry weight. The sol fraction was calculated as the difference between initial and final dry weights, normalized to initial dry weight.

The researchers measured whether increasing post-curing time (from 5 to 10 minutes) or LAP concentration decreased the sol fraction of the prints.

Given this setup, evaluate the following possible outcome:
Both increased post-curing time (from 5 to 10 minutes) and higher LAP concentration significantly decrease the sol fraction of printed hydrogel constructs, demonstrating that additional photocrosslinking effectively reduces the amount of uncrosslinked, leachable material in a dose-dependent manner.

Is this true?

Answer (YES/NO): NO